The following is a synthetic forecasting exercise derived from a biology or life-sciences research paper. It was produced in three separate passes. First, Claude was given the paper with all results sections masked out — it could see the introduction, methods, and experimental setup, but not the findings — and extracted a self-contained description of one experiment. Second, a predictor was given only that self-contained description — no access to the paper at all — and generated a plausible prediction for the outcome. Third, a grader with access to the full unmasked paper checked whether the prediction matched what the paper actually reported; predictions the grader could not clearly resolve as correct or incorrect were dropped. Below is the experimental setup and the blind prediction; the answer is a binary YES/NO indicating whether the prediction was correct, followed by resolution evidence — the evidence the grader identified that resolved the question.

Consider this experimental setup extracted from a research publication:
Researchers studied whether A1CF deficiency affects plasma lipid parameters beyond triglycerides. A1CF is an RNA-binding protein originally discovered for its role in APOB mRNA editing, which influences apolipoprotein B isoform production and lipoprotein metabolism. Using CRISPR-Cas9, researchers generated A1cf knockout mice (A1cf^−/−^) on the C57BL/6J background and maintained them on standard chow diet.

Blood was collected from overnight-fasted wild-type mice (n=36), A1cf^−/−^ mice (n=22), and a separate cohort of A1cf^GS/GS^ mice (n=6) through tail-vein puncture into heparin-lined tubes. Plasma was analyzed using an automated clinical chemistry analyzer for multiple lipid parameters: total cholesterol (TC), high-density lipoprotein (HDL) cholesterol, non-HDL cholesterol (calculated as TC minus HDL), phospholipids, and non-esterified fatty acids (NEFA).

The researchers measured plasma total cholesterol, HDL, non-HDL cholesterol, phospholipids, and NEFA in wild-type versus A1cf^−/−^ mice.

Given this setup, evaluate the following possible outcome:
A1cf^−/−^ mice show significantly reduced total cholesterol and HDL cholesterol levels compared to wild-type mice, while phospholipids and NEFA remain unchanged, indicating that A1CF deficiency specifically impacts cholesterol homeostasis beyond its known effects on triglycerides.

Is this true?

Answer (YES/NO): NO